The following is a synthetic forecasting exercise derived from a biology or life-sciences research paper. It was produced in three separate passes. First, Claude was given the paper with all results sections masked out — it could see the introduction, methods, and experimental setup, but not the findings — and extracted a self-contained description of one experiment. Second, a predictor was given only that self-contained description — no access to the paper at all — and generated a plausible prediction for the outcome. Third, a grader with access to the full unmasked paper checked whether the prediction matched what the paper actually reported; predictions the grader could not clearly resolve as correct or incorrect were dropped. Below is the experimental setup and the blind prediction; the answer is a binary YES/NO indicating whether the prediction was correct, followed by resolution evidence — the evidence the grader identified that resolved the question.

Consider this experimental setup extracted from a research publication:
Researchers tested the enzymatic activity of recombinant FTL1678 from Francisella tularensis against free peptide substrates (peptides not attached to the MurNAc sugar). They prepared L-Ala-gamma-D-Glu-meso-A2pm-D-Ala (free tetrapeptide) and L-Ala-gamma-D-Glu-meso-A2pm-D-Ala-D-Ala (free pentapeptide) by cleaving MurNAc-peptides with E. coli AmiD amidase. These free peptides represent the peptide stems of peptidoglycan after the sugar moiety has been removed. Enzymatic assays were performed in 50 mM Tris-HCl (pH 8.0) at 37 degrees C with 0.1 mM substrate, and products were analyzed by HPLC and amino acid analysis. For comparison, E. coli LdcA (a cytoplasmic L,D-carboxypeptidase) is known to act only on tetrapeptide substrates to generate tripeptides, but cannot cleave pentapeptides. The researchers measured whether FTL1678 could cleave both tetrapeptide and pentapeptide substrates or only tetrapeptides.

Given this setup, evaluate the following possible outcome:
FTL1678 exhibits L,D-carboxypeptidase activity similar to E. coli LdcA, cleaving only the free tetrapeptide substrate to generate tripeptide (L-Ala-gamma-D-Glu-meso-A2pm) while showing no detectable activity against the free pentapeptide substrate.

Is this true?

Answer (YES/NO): NO